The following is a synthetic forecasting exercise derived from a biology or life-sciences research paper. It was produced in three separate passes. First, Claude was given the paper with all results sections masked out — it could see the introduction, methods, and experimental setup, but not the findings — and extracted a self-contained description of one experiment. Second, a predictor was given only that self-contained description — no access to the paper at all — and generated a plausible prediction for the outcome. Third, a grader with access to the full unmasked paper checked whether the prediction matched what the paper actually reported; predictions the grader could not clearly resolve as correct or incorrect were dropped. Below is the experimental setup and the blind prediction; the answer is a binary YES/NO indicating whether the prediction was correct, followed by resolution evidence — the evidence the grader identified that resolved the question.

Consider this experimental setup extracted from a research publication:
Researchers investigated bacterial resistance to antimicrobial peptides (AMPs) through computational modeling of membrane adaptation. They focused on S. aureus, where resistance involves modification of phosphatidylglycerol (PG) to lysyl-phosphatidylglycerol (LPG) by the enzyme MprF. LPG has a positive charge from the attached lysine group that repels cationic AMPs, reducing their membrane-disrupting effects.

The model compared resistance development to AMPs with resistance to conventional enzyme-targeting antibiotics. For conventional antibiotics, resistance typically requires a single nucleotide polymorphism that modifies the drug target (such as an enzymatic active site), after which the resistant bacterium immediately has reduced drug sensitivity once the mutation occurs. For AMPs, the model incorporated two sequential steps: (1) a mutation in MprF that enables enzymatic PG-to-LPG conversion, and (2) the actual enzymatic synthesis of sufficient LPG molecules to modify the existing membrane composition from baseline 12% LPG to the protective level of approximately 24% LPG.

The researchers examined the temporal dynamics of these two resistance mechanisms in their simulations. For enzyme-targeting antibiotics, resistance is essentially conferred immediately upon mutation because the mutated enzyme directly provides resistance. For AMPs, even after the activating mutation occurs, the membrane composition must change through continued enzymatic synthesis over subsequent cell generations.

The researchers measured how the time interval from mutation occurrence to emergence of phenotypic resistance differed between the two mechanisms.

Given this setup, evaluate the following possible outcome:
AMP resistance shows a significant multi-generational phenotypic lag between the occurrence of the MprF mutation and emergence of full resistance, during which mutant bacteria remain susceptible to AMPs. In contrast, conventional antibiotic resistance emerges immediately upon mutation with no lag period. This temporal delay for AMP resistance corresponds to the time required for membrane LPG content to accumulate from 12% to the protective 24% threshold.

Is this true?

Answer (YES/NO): YES